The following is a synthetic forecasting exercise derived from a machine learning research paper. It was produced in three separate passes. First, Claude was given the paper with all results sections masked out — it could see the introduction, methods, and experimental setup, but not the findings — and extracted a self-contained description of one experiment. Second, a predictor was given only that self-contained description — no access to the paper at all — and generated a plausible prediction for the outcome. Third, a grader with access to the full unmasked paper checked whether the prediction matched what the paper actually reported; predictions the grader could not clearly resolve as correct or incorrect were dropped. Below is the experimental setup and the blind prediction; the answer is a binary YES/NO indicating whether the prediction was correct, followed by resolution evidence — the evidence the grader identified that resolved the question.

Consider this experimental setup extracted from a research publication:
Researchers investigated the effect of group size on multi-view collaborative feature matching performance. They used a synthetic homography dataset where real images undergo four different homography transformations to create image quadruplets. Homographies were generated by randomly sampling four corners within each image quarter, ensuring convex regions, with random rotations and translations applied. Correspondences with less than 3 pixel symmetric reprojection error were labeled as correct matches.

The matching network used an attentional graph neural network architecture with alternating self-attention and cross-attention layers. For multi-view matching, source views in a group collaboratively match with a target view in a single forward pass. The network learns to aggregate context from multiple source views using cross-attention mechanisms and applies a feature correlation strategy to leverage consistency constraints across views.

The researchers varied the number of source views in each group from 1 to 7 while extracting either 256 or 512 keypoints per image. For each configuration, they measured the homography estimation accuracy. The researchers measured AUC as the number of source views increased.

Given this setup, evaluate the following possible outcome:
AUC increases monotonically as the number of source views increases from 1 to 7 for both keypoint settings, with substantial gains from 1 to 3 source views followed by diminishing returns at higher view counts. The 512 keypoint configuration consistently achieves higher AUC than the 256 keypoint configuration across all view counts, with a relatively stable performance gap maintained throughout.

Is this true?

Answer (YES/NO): NO